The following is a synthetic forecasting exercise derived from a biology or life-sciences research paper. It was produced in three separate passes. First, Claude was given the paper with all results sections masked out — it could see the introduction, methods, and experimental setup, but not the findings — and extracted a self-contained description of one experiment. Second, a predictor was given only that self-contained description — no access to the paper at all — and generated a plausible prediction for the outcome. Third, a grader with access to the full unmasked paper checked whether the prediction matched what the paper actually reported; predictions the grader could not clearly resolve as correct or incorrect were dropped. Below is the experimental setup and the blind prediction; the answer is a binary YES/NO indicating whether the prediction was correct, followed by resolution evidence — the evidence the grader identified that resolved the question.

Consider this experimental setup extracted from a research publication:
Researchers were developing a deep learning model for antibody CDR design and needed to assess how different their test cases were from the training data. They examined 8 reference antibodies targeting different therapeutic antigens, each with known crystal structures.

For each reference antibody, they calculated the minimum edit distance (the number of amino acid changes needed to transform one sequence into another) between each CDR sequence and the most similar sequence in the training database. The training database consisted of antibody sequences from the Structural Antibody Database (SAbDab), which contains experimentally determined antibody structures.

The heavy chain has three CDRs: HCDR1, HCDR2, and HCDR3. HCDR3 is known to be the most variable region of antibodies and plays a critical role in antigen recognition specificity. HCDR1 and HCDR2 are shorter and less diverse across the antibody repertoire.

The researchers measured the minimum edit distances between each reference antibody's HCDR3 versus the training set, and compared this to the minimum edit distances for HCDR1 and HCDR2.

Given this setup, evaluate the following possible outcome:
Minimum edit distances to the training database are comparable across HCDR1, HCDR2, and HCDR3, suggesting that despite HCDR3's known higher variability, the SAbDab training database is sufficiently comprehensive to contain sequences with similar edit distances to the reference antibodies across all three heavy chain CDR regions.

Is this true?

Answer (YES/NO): NO